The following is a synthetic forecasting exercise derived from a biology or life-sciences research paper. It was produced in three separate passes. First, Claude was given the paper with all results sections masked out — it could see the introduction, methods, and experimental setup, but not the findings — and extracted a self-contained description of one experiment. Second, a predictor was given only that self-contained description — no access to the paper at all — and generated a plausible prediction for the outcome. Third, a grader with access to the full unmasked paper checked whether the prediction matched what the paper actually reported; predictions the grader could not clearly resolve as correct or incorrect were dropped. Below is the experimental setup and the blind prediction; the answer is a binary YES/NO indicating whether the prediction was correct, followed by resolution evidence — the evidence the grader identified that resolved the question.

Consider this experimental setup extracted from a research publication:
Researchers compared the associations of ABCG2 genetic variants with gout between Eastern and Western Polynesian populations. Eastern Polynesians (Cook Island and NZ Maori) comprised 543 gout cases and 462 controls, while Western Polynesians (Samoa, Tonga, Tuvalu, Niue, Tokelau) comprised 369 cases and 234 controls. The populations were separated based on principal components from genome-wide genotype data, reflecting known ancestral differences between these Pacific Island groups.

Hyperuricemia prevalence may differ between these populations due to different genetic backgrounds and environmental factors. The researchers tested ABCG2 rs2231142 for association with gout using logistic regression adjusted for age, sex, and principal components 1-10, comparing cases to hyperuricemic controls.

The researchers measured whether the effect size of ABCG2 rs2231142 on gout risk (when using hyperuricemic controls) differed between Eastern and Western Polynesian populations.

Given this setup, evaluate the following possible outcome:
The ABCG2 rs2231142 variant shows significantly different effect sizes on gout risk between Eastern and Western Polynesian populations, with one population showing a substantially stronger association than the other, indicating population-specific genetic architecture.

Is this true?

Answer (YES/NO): NO